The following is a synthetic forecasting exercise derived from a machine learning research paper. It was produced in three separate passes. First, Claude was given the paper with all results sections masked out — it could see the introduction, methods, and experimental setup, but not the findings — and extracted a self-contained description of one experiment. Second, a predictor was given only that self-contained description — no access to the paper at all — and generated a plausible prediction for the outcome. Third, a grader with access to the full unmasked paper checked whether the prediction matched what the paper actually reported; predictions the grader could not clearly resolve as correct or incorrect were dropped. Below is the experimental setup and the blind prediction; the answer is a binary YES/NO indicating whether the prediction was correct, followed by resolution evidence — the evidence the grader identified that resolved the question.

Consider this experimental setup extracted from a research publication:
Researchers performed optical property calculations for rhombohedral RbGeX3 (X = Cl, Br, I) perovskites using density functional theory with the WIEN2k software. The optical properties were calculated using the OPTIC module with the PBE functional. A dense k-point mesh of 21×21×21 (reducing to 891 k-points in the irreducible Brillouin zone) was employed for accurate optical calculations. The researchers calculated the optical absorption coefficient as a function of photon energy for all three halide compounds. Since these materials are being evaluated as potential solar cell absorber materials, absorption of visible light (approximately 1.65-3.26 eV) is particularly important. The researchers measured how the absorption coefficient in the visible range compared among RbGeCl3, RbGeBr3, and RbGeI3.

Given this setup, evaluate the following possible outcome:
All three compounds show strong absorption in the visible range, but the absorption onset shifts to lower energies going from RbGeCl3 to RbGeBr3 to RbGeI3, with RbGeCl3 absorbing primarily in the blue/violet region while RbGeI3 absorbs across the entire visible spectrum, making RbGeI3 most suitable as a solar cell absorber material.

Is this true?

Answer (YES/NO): NO